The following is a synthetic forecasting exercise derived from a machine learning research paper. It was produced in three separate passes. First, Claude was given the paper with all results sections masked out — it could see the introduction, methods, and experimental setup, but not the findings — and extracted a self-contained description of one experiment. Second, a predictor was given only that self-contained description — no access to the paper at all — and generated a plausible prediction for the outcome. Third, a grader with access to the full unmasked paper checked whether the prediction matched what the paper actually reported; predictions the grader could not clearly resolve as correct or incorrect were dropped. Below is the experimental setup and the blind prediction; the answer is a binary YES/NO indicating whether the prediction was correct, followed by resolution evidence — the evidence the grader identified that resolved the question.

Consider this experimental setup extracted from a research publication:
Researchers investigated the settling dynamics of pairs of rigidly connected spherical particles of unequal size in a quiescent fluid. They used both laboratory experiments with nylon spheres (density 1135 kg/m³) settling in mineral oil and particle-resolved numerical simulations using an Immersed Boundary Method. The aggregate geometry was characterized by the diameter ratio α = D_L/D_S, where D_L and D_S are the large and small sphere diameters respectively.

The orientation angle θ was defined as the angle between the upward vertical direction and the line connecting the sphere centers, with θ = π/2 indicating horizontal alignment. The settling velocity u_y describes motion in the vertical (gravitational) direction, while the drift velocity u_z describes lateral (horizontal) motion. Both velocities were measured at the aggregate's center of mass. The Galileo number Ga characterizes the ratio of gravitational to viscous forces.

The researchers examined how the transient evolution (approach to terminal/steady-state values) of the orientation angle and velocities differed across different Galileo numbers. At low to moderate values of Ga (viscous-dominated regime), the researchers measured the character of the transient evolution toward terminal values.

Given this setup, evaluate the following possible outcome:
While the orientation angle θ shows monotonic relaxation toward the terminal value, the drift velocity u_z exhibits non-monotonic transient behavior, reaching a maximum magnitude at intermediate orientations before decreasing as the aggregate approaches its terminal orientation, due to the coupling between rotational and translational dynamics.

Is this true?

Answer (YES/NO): NO